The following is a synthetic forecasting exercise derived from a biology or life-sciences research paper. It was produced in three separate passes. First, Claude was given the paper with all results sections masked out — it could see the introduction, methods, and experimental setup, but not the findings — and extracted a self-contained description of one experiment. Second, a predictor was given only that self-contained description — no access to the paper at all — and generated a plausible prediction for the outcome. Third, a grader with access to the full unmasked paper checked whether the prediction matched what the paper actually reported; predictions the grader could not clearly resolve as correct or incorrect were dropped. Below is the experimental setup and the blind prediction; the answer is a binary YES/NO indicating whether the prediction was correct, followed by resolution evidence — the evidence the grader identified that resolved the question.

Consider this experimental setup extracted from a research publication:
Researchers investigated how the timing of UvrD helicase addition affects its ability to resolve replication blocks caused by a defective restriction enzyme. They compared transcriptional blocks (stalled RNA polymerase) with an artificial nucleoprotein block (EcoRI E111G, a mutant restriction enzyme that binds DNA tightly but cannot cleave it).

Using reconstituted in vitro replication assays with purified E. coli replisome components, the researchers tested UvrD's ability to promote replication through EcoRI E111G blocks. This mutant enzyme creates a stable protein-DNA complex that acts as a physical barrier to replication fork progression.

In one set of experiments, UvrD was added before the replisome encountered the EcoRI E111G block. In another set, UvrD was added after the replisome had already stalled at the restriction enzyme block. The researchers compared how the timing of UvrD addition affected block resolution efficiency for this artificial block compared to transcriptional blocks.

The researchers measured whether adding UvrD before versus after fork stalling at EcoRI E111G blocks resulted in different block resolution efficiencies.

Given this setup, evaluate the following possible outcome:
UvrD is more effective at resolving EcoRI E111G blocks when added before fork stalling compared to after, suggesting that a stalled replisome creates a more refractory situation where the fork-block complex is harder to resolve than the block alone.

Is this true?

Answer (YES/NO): NO